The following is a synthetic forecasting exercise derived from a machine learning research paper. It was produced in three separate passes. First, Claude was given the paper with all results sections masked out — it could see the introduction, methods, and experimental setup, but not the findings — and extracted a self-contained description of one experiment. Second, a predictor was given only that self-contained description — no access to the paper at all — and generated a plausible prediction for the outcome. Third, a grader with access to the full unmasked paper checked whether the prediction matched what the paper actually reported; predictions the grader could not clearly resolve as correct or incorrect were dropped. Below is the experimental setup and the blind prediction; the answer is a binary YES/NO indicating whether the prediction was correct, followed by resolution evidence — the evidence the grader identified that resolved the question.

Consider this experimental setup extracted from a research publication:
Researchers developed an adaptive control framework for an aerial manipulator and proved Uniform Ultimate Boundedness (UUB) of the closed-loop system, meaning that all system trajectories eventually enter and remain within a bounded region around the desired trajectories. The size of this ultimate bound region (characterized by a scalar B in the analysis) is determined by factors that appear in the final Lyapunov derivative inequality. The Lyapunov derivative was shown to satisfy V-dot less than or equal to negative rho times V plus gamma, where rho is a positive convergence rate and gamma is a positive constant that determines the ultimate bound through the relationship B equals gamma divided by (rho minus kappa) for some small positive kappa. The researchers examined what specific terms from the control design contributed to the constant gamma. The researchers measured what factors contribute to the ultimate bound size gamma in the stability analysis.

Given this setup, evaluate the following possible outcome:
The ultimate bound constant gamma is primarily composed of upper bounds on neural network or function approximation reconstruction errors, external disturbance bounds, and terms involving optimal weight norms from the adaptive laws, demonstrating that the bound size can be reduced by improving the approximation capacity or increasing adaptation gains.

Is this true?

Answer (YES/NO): NO